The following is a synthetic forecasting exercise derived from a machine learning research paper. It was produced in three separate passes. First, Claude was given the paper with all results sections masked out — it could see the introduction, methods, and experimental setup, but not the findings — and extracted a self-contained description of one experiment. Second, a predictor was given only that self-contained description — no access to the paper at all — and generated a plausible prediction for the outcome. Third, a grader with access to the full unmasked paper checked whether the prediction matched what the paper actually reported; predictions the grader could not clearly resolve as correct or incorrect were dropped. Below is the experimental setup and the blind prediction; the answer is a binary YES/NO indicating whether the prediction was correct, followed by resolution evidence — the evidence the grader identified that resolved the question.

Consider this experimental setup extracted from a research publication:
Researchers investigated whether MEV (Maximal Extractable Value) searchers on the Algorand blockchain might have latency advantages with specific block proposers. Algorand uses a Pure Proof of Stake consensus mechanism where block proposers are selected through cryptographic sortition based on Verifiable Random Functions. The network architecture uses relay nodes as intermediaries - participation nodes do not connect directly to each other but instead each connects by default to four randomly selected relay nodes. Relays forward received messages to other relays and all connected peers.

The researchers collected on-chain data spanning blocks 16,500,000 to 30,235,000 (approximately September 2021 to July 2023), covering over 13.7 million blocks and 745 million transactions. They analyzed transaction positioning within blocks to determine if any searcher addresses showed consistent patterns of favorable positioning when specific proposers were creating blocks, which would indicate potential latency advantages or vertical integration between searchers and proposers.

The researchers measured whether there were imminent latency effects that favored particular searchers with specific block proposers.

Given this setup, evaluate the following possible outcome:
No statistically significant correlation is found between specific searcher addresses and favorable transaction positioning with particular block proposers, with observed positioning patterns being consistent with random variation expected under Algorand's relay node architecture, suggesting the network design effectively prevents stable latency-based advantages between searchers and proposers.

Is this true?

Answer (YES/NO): YES